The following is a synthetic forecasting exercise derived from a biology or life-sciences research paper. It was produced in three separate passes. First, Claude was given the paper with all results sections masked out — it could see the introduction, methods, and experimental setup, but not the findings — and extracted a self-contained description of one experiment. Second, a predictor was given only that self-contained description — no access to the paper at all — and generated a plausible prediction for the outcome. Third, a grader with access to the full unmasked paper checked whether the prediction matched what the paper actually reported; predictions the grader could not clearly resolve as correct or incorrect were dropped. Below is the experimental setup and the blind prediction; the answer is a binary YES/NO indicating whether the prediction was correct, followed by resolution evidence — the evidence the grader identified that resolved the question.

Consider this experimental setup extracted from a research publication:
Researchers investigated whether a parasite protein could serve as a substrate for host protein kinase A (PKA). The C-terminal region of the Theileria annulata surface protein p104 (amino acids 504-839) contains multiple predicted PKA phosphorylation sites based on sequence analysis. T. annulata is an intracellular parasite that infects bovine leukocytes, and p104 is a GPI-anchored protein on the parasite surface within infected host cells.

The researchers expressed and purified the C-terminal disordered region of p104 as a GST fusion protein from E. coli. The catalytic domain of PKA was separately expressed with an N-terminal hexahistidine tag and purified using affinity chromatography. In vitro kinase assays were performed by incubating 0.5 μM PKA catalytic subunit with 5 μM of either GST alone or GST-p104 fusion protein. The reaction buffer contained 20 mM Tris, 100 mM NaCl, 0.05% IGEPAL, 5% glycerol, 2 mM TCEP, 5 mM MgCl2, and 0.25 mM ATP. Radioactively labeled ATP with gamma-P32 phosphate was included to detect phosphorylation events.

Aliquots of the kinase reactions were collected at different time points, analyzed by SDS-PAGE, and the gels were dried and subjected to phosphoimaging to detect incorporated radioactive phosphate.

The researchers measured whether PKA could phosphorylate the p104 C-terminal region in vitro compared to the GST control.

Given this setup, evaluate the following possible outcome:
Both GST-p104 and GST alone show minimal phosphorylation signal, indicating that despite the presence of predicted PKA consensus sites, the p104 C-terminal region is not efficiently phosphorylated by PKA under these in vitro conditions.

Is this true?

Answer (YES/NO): NO